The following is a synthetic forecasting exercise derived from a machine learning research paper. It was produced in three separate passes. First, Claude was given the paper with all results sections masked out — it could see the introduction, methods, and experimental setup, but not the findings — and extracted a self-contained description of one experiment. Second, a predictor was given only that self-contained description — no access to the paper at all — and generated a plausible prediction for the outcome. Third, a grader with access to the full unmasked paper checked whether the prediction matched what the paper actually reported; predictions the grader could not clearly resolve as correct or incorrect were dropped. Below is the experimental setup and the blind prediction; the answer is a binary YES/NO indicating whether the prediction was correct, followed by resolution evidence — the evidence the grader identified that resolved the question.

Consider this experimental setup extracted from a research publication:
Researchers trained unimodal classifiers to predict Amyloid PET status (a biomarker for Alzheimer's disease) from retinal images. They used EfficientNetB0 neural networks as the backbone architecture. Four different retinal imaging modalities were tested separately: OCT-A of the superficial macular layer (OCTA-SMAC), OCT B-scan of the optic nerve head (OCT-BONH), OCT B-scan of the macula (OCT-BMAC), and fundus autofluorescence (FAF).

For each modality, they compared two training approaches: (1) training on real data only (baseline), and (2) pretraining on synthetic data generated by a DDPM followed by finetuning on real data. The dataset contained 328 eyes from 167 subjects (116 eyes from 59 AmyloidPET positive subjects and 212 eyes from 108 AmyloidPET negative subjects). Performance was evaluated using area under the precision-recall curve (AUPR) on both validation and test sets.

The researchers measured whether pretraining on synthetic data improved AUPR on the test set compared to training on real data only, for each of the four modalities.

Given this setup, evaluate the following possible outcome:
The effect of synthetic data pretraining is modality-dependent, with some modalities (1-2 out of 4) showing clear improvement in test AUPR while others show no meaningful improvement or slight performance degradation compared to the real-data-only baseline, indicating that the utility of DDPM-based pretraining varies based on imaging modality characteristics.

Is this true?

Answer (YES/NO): NO